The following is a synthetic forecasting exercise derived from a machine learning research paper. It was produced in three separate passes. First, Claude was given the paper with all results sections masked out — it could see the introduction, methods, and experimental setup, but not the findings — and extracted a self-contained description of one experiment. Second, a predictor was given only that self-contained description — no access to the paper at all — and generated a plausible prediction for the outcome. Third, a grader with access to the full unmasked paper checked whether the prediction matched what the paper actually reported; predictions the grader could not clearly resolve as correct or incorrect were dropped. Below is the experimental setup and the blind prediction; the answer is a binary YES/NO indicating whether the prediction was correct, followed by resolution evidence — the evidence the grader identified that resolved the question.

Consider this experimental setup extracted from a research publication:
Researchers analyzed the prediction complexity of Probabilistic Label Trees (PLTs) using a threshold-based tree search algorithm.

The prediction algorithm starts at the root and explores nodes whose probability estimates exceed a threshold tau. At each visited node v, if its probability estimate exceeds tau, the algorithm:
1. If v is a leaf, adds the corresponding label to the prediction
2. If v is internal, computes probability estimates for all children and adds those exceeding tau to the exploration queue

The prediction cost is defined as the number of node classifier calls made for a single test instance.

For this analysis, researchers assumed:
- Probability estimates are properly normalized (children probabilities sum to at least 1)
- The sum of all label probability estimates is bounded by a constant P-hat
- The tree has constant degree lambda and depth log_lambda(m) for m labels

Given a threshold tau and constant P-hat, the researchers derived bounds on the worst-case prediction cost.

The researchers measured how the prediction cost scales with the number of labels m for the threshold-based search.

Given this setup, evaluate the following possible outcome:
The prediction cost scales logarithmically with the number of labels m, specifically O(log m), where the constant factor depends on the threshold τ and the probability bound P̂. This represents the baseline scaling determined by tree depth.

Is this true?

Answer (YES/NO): YES